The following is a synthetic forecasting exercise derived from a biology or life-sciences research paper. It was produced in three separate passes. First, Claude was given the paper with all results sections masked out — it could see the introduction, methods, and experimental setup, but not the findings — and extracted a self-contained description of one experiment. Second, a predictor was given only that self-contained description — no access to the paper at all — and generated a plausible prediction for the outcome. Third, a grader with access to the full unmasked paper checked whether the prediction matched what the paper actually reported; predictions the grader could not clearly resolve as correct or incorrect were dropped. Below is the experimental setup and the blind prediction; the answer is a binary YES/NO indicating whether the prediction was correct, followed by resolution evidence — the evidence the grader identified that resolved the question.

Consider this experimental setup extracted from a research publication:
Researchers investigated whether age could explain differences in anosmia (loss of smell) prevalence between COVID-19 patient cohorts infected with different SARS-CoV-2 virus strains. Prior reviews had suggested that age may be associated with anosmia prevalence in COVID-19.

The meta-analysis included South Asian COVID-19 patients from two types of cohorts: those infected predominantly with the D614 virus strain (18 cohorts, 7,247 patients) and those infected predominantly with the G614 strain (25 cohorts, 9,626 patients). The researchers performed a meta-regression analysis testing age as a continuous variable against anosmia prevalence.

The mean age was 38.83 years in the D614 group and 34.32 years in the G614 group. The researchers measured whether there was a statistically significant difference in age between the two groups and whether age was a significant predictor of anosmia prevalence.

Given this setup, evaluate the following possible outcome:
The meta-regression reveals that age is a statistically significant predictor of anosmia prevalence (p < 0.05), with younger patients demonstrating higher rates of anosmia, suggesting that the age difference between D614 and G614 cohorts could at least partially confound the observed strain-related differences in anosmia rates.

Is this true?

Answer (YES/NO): NO